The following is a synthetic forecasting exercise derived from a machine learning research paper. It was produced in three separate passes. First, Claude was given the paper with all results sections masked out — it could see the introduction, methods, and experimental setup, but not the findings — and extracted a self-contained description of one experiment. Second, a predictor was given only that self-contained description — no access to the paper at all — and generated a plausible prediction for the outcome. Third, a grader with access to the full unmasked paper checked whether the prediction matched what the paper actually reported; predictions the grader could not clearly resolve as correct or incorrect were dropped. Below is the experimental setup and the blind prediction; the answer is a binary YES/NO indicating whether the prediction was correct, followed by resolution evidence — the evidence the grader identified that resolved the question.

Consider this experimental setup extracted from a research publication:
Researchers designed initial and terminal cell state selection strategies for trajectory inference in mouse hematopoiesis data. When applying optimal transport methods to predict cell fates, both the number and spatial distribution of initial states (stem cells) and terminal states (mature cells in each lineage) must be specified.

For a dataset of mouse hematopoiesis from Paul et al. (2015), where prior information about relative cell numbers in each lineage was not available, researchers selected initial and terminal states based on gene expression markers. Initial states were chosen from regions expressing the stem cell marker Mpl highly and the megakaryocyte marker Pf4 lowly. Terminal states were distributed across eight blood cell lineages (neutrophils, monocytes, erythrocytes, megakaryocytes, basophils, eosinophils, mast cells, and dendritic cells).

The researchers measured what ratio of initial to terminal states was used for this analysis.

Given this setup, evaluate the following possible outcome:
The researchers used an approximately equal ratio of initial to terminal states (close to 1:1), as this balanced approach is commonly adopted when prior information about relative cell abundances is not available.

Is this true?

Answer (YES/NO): NO